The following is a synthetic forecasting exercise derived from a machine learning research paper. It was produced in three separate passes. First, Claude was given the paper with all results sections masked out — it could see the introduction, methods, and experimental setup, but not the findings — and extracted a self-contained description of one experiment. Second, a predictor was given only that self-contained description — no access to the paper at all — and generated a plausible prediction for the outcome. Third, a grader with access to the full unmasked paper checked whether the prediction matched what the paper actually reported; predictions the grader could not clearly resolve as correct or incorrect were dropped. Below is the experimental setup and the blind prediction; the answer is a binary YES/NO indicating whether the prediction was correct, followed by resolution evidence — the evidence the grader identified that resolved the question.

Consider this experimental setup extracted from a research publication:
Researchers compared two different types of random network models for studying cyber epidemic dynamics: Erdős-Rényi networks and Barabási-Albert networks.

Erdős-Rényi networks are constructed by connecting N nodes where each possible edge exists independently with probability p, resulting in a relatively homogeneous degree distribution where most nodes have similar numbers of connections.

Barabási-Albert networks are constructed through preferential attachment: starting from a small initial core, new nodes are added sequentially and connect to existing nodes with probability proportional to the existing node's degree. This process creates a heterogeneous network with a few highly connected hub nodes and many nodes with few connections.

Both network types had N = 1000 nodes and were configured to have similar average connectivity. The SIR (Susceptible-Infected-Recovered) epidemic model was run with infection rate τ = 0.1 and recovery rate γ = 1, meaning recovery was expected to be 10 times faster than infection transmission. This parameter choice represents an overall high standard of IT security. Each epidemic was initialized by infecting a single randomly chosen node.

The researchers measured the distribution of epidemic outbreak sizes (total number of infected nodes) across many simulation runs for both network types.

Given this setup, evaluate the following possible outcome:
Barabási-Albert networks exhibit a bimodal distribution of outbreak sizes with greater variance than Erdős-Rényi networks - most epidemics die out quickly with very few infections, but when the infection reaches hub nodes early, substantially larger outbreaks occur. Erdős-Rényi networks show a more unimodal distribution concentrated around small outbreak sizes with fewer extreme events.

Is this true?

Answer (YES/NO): YES